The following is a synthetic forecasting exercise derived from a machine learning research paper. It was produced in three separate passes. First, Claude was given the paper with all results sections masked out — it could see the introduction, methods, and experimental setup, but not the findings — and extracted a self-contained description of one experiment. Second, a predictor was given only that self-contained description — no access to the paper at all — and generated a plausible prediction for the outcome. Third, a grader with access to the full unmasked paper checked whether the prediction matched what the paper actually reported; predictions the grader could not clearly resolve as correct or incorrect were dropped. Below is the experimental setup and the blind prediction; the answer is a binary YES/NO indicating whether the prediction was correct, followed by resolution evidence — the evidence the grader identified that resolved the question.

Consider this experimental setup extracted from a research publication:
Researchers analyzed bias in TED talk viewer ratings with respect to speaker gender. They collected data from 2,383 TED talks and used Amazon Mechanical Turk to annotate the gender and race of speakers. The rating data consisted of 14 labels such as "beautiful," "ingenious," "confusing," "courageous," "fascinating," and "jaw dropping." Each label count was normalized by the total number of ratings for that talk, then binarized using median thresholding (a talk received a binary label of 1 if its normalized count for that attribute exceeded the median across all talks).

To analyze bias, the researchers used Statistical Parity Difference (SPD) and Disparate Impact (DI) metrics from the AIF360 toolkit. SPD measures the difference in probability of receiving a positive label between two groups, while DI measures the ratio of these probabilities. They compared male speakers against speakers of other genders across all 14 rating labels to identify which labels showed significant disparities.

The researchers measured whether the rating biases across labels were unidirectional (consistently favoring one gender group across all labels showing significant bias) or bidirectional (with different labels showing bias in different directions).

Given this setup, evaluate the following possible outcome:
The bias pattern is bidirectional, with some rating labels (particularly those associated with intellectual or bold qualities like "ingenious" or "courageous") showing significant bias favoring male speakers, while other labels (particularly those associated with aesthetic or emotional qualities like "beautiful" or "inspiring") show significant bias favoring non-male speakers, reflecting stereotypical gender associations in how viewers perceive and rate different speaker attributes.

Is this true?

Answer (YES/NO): NO